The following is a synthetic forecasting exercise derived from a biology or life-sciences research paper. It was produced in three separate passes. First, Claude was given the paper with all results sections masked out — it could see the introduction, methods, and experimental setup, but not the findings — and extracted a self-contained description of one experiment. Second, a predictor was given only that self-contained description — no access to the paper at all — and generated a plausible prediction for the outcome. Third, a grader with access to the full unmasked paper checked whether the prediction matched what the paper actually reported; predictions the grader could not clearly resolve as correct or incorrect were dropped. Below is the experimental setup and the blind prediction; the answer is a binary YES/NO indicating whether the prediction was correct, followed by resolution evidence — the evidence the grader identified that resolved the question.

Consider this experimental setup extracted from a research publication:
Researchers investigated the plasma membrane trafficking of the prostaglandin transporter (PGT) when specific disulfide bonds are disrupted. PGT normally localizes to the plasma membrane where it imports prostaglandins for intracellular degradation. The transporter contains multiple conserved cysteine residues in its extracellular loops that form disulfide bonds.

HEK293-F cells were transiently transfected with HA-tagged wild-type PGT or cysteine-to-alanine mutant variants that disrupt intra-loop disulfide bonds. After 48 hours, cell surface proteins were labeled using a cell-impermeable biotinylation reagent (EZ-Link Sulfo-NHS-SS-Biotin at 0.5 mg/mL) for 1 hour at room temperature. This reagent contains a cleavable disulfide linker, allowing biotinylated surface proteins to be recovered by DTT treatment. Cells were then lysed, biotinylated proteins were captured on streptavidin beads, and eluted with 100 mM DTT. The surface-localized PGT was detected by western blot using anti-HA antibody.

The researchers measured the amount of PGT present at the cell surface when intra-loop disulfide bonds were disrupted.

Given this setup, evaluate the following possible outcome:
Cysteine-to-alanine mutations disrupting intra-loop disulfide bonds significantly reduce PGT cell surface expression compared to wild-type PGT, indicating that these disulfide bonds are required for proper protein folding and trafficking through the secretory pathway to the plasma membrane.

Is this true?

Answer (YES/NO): YES